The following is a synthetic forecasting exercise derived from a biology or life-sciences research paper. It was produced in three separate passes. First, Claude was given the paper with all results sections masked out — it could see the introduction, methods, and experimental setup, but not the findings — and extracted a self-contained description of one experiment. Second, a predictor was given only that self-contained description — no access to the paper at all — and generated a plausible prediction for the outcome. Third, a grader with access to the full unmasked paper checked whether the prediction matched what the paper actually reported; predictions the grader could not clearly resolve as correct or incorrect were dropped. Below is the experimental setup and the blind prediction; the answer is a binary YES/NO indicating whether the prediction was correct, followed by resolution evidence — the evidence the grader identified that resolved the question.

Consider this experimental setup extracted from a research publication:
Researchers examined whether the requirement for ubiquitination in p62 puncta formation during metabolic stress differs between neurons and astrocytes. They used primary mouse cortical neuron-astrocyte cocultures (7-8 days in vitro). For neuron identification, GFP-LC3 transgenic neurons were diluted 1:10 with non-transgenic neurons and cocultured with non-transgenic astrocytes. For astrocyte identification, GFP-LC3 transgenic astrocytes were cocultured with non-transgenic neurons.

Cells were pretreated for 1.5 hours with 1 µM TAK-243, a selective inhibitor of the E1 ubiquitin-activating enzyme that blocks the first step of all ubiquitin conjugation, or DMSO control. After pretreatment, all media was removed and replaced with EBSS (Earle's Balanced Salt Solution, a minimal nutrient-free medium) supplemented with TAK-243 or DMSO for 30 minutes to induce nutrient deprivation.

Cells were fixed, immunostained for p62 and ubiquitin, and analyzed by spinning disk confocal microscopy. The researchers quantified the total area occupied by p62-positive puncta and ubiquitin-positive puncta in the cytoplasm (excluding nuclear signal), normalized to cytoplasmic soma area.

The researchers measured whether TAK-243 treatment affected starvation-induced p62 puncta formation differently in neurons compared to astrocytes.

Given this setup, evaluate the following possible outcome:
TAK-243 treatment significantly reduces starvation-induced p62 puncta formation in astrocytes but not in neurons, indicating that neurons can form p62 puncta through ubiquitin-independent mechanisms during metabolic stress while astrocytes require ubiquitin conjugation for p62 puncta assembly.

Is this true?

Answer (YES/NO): NO